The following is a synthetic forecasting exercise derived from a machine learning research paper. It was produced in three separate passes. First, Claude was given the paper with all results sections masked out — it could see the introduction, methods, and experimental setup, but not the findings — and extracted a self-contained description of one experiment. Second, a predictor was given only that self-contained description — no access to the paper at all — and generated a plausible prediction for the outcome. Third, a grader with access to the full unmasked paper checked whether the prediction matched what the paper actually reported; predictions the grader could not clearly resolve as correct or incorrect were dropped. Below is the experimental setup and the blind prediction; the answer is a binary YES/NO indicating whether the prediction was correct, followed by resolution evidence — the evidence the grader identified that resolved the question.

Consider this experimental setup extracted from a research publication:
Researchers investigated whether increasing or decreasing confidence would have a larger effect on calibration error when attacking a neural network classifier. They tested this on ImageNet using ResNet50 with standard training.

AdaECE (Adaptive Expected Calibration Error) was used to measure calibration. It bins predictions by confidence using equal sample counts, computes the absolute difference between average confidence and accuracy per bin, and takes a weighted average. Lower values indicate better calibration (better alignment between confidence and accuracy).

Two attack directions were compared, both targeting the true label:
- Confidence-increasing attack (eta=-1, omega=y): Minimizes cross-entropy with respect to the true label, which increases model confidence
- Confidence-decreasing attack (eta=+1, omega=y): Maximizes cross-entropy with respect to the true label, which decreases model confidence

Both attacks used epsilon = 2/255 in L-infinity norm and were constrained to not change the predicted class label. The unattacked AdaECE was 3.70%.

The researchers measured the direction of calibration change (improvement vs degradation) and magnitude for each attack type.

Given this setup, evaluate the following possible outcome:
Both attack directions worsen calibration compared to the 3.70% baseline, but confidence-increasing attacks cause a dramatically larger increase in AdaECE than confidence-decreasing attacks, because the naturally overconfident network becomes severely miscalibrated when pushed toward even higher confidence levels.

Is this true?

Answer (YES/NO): NO